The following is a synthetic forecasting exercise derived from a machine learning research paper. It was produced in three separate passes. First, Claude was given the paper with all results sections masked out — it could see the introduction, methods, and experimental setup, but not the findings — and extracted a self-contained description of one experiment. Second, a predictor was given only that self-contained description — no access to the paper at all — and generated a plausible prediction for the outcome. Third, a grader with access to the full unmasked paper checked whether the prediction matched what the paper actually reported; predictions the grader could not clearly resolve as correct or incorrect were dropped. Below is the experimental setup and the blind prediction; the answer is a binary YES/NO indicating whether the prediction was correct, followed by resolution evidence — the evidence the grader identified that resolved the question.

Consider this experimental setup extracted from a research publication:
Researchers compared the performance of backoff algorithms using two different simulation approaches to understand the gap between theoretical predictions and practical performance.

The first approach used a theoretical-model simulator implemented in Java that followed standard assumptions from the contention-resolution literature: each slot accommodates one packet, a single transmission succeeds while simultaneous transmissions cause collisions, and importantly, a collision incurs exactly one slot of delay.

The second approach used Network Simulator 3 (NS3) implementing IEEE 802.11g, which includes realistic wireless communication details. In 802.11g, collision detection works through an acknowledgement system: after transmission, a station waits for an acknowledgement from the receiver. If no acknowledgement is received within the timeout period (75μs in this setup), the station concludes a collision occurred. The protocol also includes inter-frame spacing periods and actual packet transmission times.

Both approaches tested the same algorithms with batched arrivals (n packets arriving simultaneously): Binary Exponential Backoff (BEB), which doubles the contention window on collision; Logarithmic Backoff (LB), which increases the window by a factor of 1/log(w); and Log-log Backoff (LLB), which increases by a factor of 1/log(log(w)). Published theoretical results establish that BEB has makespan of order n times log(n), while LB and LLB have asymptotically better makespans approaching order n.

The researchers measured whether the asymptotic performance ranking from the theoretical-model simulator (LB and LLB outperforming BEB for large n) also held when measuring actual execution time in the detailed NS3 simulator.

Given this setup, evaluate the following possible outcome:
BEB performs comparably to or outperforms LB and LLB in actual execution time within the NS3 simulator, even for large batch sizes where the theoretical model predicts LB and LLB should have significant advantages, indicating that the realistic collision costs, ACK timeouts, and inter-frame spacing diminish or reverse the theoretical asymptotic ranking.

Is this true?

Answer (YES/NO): YES